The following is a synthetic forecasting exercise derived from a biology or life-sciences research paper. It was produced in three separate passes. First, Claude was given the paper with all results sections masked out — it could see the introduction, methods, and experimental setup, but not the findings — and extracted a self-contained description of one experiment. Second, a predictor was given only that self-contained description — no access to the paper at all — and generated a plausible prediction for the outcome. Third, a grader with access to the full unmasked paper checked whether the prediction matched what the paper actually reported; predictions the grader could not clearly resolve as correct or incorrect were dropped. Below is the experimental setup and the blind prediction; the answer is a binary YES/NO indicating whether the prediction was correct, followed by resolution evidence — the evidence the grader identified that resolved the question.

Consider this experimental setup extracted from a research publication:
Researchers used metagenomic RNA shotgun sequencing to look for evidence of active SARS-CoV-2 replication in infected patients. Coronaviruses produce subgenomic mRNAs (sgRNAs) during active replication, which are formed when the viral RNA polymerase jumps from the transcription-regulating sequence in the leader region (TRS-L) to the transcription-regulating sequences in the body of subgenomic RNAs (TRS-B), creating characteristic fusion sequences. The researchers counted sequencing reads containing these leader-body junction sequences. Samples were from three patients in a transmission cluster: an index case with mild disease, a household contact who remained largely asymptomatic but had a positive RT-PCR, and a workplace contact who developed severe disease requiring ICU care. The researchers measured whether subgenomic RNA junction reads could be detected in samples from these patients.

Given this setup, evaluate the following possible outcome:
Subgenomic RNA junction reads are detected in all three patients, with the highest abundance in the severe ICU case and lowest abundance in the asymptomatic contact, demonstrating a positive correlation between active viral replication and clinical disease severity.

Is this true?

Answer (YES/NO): NO